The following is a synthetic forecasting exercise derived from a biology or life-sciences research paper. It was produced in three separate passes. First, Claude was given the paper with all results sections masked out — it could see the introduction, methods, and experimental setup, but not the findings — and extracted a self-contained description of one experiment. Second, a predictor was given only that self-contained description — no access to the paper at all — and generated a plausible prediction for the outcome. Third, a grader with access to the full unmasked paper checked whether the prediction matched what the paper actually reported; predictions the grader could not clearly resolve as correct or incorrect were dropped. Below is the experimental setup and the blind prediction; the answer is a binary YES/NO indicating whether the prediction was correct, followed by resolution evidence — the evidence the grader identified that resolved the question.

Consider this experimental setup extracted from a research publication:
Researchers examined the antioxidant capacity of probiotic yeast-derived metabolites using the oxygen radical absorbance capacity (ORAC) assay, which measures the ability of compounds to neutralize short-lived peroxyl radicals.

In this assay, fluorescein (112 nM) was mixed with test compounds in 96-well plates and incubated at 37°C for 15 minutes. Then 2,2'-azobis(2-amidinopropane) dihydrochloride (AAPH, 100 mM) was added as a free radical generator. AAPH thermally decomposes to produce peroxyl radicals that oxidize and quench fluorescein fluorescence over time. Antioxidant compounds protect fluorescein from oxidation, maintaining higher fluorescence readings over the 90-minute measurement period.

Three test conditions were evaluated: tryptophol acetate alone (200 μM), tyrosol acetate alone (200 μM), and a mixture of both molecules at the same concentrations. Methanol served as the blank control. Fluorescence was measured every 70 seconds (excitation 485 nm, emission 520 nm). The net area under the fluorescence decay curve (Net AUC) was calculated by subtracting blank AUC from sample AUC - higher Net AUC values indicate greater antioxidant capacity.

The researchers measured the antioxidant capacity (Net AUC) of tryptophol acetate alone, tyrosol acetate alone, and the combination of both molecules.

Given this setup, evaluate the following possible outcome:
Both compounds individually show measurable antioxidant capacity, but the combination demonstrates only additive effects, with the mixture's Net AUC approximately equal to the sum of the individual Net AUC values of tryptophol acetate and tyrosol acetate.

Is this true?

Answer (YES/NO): NO